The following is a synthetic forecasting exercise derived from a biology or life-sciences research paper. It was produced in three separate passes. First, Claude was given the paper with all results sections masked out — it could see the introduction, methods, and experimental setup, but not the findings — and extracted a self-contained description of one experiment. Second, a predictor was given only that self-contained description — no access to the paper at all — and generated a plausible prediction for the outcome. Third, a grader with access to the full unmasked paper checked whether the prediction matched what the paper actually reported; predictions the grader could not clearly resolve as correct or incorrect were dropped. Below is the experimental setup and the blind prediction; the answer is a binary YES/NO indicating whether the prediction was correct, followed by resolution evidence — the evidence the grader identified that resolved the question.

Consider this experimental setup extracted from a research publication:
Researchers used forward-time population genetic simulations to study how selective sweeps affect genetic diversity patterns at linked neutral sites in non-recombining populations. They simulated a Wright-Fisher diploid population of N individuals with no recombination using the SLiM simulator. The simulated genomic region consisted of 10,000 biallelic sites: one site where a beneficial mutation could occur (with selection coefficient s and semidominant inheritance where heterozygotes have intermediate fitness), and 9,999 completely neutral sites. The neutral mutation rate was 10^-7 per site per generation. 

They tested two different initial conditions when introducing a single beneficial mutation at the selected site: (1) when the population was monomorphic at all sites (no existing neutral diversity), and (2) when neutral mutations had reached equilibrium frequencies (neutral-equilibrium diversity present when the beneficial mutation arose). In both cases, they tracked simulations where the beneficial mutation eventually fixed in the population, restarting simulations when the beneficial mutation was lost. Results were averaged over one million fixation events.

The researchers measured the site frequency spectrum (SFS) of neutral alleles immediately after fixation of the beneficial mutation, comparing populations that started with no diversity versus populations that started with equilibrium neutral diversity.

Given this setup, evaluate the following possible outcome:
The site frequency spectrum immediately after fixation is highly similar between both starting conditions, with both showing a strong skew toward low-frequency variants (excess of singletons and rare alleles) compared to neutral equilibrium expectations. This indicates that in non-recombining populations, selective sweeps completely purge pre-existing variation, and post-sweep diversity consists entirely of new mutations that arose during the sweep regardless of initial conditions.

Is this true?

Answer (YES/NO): YES